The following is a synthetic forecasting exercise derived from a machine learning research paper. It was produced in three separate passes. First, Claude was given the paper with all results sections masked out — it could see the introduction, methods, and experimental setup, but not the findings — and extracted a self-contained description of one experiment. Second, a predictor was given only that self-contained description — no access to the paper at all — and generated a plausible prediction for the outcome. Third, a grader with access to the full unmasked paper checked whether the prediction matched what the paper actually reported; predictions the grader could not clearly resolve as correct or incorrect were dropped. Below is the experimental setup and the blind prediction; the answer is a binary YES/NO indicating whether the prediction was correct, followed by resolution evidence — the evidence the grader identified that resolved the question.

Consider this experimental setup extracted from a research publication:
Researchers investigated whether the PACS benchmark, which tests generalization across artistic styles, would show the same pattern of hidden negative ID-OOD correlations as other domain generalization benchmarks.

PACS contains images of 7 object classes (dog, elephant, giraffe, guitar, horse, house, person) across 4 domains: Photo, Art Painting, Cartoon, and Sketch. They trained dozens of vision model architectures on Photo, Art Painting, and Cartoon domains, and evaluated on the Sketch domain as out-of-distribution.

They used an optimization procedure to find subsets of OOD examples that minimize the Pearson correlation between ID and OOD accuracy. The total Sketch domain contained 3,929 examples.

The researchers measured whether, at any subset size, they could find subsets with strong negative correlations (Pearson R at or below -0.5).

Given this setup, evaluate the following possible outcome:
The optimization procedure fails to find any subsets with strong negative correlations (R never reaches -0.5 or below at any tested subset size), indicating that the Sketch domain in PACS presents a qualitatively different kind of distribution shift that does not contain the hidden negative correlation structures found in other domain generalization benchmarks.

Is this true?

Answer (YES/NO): YES